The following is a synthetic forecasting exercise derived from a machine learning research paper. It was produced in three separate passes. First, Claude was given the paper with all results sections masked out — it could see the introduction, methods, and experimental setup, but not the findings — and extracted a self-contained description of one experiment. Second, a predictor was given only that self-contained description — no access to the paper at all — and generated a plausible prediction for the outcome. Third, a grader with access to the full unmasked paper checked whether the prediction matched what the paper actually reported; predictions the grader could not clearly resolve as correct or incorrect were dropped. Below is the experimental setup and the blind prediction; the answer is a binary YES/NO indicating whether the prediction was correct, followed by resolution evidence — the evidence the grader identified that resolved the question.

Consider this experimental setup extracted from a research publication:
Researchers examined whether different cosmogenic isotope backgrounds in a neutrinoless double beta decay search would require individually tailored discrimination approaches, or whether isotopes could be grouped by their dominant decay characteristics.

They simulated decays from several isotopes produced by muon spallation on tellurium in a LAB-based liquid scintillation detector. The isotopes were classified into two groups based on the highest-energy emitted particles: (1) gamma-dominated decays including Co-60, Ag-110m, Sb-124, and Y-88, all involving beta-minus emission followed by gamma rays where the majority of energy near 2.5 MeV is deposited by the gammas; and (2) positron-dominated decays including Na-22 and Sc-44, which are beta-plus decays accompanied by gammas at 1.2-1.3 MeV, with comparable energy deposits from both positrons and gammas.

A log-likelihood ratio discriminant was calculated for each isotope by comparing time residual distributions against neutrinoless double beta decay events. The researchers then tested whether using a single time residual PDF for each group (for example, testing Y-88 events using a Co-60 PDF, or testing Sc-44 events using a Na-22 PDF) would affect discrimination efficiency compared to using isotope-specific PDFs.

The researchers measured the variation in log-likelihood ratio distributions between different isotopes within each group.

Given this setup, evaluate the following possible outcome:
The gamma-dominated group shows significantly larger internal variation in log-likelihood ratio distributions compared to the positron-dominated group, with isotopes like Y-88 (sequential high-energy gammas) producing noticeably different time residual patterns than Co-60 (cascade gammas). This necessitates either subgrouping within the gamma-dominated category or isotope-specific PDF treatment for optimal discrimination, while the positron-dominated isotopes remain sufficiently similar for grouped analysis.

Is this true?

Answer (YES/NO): NO